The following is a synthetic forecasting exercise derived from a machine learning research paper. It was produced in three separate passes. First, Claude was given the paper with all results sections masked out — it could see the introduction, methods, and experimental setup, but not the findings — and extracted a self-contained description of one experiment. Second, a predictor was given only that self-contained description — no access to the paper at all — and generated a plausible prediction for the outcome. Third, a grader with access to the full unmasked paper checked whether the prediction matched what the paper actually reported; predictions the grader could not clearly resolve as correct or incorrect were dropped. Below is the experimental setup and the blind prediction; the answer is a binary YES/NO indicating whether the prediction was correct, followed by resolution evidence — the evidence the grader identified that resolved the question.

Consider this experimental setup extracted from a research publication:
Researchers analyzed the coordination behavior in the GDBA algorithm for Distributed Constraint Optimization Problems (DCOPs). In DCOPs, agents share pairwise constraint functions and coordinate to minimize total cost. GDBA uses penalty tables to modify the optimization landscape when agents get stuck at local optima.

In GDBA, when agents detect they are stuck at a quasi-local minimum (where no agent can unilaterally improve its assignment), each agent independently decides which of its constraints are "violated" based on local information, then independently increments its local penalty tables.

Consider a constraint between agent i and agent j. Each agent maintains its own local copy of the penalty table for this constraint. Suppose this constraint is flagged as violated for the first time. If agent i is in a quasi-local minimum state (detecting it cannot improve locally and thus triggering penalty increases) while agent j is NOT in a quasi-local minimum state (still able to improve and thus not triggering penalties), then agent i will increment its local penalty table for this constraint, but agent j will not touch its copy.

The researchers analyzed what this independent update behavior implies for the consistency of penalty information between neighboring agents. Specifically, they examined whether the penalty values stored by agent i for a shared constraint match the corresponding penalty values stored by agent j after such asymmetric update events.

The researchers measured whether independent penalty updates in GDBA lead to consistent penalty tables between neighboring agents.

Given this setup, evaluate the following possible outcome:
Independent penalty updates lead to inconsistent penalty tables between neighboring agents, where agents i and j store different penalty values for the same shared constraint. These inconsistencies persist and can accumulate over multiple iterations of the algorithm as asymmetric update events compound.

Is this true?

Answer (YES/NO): YES